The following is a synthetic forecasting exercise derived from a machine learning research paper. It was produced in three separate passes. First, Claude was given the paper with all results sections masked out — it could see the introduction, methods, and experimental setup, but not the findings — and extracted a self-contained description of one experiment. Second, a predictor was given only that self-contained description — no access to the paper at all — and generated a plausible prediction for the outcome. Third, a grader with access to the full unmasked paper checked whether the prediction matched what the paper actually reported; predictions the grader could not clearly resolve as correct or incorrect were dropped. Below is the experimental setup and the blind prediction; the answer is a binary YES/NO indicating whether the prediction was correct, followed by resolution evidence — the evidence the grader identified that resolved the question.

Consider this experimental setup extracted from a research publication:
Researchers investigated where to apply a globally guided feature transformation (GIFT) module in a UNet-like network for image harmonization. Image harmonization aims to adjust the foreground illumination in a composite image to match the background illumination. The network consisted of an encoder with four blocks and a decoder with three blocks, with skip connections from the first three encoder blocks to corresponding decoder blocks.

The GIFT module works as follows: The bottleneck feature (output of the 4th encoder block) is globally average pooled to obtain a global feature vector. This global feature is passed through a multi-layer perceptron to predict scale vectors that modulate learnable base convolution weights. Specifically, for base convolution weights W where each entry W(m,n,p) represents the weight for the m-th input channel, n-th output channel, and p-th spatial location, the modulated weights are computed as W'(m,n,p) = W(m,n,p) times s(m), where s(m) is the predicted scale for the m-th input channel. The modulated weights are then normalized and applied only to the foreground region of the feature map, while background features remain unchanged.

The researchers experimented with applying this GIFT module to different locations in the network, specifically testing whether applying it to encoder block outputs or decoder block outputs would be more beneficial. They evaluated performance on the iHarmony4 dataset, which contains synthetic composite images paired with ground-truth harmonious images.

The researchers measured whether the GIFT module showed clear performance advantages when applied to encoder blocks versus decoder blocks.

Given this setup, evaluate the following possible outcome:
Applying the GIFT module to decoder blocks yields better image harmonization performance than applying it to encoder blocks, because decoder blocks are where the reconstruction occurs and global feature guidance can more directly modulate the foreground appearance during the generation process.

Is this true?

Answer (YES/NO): YES